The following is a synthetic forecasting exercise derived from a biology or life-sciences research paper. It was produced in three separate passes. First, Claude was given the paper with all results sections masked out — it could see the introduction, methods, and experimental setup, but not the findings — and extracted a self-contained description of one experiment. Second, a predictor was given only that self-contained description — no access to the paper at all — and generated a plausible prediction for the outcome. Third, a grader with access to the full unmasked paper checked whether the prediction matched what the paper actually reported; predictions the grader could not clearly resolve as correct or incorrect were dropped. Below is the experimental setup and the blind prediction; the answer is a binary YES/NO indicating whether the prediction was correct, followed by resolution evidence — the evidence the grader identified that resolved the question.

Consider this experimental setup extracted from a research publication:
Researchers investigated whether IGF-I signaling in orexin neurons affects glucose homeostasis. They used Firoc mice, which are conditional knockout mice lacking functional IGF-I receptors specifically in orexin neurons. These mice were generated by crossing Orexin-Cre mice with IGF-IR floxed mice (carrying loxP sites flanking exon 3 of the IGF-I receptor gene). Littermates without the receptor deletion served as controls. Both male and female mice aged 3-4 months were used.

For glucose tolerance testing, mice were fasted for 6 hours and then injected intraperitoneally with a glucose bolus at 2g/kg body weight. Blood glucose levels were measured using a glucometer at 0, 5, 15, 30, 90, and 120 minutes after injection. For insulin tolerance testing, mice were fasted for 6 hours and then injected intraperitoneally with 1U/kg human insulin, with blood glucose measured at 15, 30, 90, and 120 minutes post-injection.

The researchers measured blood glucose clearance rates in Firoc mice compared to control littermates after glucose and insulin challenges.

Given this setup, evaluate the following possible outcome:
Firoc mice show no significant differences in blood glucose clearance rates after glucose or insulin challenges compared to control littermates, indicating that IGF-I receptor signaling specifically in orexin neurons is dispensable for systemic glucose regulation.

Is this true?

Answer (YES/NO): NO